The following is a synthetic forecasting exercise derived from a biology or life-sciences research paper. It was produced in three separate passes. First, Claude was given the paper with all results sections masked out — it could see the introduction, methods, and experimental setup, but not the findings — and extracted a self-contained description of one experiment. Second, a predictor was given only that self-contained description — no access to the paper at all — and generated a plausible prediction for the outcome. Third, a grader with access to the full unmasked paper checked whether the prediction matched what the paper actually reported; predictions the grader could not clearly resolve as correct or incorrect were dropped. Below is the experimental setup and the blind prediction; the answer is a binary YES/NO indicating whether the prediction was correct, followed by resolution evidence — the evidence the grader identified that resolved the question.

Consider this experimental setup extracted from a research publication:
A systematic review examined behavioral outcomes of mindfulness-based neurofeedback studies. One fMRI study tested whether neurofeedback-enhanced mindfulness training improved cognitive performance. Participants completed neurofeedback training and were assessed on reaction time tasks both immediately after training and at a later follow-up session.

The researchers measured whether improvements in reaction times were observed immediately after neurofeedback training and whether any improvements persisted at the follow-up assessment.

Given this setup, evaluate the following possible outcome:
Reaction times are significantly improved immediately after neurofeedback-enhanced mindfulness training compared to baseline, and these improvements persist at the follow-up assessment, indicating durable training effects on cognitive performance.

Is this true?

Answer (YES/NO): NO